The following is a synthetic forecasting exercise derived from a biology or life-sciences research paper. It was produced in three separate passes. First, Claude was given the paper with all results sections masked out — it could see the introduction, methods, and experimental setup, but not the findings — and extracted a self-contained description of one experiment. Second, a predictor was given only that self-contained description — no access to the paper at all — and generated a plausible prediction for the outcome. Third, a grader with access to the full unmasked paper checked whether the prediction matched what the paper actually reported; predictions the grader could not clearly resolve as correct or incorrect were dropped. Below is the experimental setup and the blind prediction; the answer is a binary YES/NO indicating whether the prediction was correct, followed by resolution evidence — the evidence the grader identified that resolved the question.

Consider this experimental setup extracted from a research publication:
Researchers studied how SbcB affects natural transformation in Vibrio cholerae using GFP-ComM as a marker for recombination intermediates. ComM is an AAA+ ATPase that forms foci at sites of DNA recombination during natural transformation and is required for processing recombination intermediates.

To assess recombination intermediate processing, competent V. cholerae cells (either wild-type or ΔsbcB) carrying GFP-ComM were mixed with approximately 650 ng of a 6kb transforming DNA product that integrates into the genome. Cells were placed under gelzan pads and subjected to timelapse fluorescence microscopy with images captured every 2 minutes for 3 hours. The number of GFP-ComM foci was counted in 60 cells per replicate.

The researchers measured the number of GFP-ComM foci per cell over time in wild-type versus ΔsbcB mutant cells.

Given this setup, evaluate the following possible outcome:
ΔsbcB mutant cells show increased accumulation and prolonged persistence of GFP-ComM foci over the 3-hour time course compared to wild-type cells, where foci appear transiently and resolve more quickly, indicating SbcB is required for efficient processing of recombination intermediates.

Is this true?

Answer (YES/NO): NO